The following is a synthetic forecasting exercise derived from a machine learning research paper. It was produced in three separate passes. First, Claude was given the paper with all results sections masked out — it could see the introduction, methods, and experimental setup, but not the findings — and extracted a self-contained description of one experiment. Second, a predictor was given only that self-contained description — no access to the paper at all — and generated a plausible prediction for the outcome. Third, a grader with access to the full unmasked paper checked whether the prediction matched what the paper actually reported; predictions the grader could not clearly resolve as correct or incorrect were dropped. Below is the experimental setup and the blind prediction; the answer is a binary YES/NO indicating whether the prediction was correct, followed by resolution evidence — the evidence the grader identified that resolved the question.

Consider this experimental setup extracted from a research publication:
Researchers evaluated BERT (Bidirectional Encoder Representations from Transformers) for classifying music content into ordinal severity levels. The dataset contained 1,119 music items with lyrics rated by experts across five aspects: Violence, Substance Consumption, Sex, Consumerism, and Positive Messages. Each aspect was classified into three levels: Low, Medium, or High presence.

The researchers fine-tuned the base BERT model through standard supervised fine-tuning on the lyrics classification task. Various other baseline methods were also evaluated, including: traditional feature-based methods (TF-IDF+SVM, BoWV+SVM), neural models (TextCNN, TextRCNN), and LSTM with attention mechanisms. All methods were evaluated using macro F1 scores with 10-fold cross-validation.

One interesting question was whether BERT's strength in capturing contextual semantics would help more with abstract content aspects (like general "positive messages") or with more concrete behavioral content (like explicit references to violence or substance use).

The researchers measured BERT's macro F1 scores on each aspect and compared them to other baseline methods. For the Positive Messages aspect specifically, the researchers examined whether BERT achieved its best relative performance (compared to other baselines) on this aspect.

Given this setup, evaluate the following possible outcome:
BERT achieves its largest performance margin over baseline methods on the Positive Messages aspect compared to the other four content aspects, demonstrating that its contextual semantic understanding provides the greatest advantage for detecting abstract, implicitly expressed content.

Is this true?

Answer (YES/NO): YES